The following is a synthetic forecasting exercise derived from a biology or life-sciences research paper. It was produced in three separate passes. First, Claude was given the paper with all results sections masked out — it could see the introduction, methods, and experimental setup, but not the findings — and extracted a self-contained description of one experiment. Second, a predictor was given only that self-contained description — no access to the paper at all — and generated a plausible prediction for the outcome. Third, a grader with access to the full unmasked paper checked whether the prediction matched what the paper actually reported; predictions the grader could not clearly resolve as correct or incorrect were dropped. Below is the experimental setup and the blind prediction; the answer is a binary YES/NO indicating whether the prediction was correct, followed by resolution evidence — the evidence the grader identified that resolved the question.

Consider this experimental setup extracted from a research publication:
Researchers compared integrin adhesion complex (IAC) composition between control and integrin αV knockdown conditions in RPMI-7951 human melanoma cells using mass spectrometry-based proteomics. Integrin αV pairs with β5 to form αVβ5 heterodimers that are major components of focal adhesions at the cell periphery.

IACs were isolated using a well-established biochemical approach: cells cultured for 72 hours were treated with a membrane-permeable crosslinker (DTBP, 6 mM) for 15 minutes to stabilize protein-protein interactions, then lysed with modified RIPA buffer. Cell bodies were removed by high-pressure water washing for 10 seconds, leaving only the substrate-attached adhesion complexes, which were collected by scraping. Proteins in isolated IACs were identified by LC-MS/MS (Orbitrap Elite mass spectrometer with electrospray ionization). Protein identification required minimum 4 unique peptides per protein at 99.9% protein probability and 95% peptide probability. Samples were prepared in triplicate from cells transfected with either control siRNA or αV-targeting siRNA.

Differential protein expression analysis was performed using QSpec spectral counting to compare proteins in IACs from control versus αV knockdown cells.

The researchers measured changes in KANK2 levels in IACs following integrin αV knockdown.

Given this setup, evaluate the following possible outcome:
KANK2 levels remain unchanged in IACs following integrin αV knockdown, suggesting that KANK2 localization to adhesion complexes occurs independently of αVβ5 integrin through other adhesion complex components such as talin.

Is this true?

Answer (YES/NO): NO